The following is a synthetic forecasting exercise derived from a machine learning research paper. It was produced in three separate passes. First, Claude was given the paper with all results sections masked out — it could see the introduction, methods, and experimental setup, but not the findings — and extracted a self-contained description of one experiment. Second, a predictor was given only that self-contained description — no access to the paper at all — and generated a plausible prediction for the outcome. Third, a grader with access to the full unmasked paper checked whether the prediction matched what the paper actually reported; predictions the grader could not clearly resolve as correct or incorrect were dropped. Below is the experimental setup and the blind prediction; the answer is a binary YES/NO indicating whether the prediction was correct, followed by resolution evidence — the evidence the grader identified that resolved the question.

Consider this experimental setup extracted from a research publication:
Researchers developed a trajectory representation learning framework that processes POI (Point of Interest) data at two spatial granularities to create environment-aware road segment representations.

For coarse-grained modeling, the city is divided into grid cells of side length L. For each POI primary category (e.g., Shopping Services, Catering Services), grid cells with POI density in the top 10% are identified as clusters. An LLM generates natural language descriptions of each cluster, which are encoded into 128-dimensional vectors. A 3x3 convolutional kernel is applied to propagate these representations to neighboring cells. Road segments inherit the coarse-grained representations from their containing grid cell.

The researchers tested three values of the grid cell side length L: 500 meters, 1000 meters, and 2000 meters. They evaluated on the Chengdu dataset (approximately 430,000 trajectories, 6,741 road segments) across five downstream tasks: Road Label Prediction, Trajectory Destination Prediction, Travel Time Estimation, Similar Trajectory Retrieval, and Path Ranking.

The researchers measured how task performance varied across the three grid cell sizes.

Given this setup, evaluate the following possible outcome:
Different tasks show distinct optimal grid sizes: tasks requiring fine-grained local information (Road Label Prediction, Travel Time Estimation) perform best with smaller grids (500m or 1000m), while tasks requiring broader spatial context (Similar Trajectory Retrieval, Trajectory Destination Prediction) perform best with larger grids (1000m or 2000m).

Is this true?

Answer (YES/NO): NO